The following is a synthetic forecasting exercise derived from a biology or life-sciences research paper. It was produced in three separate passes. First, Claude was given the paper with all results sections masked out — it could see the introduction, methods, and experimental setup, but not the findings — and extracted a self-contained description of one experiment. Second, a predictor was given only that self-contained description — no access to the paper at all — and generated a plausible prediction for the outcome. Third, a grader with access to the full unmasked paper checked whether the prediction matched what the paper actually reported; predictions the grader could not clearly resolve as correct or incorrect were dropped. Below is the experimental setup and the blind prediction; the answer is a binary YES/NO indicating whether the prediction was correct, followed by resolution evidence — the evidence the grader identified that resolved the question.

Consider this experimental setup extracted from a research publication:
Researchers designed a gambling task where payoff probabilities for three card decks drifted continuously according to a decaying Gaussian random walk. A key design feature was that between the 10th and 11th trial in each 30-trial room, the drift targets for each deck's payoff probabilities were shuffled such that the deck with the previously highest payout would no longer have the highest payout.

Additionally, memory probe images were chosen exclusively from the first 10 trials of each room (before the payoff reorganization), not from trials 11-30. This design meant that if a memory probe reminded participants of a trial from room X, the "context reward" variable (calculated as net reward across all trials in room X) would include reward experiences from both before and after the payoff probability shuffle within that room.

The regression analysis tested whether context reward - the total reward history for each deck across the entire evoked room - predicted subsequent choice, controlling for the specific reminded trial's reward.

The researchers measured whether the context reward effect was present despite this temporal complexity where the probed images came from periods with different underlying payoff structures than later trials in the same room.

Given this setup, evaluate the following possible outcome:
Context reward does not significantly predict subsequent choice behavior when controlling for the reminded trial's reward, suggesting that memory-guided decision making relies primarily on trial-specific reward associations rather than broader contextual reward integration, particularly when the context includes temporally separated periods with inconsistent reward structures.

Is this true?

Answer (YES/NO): NO